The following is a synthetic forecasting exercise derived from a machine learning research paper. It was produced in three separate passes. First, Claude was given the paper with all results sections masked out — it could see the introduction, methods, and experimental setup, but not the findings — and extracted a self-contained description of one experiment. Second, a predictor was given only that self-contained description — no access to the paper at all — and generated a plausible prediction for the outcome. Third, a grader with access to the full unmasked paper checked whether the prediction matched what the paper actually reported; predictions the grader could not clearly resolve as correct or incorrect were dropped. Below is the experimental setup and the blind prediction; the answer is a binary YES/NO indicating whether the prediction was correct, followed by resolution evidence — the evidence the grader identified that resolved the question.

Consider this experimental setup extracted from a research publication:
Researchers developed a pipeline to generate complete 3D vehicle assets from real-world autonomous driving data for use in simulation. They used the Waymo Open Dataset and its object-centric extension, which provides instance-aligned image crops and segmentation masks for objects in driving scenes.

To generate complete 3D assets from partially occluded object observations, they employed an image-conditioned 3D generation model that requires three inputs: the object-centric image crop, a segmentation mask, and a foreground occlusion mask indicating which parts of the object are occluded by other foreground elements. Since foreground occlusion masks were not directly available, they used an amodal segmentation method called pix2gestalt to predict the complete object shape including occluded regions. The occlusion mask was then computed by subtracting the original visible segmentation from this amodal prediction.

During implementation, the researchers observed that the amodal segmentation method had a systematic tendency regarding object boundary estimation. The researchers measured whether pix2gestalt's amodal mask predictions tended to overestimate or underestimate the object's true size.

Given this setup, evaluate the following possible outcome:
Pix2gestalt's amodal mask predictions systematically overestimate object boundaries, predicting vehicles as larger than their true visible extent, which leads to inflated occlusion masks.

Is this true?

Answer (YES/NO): YES